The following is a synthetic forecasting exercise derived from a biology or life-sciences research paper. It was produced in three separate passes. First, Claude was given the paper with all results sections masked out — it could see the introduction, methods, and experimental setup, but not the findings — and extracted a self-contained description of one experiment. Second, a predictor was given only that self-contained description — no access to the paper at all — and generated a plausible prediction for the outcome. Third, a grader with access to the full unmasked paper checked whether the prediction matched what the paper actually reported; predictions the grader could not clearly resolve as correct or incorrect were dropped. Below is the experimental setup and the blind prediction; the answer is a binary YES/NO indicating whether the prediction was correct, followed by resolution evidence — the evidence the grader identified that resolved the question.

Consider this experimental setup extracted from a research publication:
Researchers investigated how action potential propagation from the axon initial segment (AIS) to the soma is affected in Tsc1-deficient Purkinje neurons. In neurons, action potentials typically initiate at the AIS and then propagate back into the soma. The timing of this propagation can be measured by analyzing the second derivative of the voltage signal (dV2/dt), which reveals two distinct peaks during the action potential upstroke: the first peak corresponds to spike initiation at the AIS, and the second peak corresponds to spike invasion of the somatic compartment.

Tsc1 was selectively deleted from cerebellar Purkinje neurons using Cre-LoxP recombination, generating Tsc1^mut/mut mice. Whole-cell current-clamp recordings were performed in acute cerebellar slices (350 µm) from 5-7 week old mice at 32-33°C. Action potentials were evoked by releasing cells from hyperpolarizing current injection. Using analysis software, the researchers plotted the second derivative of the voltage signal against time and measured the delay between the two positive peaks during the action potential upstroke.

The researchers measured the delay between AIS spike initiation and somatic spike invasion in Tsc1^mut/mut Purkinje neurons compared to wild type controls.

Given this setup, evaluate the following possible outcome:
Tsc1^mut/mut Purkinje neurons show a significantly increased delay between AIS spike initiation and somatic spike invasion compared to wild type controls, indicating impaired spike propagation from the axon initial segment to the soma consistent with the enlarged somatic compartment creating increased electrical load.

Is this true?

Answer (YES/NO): NO